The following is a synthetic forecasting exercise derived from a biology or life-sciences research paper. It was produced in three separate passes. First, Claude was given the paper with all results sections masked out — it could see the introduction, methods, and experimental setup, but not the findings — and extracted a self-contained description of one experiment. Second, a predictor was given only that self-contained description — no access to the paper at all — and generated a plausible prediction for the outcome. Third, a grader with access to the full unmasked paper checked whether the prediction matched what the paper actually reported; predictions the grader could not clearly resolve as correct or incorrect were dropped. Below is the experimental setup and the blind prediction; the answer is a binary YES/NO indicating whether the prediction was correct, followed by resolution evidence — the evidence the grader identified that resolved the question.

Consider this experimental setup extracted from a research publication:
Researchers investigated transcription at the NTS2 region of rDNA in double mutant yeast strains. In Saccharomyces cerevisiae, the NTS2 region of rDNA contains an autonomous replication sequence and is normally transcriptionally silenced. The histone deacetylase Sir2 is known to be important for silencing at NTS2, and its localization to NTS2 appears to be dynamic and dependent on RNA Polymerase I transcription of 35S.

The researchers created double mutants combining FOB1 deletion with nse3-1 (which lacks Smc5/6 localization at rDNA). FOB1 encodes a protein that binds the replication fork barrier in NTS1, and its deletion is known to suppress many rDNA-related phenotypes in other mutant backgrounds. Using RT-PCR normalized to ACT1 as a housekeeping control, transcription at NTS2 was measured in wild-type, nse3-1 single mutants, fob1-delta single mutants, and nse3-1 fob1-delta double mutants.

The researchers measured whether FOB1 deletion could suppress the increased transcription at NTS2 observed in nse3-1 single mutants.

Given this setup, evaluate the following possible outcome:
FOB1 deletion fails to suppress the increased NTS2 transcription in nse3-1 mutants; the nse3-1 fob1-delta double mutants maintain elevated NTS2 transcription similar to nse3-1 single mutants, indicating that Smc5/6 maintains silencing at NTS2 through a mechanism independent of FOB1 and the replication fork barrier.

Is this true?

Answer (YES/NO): YES